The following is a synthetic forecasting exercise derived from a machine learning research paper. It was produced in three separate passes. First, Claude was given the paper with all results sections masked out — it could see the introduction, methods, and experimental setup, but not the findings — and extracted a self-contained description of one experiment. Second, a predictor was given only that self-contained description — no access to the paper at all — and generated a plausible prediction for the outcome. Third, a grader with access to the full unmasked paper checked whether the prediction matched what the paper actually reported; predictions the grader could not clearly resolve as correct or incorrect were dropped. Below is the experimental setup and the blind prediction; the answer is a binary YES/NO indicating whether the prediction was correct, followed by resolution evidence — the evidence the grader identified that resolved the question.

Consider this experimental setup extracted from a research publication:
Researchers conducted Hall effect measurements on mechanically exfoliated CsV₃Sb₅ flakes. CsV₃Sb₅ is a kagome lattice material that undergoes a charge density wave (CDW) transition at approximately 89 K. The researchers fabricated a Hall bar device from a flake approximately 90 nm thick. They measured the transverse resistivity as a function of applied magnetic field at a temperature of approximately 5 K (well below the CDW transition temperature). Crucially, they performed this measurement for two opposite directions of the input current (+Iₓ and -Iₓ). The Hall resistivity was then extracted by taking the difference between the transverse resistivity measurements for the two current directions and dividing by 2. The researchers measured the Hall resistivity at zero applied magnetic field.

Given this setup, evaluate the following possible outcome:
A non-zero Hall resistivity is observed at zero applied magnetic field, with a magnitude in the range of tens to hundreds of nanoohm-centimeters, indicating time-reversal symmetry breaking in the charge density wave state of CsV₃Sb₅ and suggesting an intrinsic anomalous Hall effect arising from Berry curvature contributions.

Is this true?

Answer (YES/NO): NO